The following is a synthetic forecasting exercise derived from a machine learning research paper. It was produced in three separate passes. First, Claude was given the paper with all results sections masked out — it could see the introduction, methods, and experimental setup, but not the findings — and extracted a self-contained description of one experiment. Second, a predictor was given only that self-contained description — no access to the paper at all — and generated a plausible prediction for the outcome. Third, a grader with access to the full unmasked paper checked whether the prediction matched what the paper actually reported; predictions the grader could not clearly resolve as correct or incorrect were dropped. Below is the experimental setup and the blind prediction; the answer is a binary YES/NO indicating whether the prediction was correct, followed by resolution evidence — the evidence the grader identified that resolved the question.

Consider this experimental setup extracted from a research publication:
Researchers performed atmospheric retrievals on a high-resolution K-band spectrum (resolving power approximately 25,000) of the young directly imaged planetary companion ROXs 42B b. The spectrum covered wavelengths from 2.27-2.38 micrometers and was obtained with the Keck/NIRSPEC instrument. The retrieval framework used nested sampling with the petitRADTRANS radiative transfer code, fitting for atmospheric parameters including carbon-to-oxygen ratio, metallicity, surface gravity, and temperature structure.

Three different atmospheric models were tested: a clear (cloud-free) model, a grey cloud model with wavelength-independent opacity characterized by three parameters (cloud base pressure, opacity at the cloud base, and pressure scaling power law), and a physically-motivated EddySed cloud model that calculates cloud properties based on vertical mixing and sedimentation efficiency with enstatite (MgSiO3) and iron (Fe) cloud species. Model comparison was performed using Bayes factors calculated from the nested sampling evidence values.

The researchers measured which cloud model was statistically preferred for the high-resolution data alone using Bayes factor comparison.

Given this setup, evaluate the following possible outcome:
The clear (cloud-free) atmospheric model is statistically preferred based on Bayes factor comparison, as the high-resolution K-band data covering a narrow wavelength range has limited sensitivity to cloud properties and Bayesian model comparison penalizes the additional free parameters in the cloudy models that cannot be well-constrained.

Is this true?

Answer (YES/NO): YES